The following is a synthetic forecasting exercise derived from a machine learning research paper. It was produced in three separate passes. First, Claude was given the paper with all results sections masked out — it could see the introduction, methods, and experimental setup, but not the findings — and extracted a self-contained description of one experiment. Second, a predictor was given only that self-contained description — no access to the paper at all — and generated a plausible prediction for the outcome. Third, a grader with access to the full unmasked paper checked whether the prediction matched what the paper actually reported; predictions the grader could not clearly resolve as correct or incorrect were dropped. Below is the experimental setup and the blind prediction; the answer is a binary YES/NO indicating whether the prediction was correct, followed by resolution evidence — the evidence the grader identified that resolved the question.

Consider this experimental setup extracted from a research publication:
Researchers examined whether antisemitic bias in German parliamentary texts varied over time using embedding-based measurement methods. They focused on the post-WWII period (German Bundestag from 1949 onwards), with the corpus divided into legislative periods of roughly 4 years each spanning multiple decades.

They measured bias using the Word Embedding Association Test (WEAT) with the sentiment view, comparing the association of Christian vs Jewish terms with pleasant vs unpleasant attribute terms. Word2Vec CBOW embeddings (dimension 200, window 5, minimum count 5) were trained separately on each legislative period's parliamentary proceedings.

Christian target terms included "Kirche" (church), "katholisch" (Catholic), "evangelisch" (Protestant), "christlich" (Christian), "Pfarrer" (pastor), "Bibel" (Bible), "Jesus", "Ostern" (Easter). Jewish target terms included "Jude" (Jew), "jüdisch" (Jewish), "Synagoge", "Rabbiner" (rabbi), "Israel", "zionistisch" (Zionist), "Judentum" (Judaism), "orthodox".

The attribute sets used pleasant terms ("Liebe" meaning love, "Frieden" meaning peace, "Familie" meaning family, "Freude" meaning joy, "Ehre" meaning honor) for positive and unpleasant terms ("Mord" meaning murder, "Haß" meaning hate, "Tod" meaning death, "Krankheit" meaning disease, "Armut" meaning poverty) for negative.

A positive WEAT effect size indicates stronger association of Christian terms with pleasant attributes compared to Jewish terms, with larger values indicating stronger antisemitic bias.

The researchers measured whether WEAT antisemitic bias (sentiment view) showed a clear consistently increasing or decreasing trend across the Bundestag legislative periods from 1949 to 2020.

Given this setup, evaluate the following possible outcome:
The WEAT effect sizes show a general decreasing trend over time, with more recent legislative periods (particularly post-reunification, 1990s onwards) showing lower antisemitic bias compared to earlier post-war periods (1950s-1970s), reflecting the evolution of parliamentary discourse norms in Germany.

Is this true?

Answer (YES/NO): NO